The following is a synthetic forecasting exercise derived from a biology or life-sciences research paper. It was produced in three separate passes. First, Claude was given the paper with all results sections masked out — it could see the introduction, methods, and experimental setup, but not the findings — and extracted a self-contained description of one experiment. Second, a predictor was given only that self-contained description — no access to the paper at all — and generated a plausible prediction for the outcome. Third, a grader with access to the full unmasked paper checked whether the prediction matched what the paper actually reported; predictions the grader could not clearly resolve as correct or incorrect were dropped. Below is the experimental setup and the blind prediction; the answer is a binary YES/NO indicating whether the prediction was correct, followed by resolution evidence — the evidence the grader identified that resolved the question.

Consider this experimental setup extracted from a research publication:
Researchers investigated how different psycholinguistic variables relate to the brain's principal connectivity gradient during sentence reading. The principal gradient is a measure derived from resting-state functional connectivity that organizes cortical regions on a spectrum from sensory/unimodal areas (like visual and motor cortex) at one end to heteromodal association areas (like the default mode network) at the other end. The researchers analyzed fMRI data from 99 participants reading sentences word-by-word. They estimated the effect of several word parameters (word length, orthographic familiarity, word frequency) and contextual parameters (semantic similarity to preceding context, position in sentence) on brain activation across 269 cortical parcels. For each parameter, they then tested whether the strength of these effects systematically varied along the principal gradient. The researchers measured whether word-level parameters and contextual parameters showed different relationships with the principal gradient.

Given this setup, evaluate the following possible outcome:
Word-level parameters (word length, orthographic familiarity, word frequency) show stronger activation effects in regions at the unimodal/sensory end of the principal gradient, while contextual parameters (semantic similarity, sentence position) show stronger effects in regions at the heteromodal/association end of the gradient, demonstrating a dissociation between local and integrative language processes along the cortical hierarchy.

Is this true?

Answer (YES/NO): YES